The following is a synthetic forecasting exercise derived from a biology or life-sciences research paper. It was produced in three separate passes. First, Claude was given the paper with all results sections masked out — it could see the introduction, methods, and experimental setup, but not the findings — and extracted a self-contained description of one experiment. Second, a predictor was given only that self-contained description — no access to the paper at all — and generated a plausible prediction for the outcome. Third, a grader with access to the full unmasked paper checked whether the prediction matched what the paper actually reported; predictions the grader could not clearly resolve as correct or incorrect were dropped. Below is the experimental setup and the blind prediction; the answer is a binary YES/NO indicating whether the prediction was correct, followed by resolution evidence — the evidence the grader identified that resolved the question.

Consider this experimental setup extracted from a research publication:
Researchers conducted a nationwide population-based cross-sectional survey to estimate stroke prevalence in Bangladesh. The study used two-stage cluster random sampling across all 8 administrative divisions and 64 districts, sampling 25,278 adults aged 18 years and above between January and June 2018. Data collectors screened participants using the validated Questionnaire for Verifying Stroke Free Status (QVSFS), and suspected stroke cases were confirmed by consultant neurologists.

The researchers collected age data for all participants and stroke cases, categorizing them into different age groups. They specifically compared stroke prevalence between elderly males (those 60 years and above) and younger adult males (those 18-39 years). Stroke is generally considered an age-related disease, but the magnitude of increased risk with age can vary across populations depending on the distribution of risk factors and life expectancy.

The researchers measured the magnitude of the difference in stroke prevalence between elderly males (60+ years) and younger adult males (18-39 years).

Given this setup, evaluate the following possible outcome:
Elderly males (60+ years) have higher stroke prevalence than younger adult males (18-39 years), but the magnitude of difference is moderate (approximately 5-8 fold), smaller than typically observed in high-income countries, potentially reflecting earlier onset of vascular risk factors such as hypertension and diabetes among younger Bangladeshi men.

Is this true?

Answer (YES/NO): YES